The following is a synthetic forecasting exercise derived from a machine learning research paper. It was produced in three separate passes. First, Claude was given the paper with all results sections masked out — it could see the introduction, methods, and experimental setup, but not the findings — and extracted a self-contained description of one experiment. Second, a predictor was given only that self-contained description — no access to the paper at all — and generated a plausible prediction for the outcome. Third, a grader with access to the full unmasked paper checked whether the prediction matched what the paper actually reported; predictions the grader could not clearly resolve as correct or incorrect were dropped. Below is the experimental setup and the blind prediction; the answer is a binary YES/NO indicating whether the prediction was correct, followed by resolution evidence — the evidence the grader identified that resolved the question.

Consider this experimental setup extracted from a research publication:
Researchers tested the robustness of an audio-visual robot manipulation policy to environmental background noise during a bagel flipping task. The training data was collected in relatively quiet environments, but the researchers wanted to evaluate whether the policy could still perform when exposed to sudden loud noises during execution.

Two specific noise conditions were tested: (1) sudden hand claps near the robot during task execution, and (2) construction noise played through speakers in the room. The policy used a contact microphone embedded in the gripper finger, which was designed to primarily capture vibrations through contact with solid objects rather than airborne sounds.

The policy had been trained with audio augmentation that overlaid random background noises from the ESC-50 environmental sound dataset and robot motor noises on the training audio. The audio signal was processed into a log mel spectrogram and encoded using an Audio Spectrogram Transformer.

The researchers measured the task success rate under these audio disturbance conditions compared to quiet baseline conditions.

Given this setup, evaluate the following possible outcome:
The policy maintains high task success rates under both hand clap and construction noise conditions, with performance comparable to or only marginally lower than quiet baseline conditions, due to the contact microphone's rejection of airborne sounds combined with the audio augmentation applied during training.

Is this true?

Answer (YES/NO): YES